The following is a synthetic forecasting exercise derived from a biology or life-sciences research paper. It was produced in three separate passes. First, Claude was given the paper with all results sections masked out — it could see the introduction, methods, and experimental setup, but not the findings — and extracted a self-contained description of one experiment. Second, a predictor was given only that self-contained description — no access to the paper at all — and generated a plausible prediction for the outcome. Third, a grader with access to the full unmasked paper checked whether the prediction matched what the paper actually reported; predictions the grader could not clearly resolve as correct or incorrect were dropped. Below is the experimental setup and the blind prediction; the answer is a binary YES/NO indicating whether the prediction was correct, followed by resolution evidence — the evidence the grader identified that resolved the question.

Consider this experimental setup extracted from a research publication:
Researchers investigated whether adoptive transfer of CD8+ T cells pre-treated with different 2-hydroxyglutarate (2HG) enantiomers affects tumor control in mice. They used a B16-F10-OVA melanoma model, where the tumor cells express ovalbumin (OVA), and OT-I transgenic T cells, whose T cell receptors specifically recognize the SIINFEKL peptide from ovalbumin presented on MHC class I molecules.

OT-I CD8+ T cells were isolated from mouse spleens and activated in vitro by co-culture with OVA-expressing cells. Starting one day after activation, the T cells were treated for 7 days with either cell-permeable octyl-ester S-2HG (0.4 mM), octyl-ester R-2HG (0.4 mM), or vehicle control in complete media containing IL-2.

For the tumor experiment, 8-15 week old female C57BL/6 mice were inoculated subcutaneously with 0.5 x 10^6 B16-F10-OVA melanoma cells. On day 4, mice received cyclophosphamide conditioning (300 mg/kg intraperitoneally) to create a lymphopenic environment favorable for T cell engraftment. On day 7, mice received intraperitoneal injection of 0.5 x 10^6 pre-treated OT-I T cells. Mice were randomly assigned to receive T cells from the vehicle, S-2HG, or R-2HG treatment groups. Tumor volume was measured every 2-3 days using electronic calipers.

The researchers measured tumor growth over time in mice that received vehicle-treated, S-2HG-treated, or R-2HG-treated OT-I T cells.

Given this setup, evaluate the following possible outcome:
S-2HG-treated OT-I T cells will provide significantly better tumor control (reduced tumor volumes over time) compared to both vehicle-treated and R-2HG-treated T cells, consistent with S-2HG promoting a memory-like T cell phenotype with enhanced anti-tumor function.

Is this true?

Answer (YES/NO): YES